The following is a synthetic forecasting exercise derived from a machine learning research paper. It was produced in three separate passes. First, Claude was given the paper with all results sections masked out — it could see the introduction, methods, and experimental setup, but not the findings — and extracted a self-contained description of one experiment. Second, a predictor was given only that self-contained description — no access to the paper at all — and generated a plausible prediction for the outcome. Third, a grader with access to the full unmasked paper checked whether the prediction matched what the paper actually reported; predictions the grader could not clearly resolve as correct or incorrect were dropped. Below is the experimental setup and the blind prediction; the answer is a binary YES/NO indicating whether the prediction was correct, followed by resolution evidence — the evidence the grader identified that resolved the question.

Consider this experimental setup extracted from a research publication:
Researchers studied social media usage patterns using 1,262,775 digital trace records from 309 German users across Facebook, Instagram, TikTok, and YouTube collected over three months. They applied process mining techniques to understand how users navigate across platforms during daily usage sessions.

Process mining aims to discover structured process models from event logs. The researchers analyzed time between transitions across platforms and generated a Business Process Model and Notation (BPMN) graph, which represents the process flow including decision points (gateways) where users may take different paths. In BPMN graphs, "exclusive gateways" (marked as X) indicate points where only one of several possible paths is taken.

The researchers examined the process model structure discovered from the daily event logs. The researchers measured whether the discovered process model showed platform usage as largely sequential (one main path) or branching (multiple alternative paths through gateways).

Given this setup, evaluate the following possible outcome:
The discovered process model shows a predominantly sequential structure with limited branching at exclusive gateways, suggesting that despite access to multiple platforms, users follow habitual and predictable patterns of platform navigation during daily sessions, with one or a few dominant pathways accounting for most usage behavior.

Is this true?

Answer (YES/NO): YES